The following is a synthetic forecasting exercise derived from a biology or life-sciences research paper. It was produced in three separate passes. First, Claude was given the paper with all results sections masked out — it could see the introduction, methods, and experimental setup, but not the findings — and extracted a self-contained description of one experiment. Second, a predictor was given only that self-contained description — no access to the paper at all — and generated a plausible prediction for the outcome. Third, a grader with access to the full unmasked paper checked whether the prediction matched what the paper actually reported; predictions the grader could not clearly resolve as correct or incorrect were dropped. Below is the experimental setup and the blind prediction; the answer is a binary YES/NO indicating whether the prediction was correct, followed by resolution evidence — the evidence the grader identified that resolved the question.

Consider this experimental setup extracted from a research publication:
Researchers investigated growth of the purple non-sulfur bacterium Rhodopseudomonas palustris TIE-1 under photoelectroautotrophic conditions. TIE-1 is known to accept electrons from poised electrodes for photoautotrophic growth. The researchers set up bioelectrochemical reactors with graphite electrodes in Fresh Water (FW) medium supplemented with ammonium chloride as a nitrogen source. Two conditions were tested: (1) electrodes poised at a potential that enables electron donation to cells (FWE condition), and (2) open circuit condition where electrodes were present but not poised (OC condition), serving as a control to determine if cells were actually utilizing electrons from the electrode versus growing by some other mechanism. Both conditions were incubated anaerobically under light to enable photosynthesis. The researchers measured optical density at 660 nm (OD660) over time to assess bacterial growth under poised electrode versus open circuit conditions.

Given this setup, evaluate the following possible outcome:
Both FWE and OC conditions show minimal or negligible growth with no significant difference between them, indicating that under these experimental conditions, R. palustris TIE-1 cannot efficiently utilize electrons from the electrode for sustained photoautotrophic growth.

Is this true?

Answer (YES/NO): NO